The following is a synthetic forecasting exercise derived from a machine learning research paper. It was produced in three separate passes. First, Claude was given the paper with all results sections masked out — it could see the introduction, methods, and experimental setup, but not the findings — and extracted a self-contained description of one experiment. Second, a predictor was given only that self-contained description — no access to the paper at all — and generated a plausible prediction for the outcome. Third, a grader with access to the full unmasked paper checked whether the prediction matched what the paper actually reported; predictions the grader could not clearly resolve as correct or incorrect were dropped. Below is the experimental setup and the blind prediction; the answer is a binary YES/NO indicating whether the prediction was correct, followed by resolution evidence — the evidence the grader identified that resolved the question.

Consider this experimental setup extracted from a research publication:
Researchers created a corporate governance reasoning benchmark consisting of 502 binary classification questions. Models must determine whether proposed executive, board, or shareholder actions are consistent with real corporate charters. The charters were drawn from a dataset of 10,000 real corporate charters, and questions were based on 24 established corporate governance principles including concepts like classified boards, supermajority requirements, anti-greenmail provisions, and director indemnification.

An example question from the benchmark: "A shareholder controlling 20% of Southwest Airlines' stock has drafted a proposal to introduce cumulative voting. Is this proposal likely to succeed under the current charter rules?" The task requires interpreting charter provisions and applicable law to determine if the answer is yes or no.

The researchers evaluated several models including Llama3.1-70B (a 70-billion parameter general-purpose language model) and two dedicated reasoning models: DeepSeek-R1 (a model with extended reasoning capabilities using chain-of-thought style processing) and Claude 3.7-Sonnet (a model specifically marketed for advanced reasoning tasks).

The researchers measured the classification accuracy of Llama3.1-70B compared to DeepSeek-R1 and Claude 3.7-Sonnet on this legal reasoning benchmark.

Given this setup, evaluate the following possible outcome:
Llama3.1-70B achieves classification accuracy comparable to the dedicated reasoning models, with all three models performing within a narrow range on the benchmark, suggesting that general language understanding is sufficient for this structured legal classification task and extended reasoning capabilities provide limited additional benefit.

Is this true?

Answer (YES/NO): NO